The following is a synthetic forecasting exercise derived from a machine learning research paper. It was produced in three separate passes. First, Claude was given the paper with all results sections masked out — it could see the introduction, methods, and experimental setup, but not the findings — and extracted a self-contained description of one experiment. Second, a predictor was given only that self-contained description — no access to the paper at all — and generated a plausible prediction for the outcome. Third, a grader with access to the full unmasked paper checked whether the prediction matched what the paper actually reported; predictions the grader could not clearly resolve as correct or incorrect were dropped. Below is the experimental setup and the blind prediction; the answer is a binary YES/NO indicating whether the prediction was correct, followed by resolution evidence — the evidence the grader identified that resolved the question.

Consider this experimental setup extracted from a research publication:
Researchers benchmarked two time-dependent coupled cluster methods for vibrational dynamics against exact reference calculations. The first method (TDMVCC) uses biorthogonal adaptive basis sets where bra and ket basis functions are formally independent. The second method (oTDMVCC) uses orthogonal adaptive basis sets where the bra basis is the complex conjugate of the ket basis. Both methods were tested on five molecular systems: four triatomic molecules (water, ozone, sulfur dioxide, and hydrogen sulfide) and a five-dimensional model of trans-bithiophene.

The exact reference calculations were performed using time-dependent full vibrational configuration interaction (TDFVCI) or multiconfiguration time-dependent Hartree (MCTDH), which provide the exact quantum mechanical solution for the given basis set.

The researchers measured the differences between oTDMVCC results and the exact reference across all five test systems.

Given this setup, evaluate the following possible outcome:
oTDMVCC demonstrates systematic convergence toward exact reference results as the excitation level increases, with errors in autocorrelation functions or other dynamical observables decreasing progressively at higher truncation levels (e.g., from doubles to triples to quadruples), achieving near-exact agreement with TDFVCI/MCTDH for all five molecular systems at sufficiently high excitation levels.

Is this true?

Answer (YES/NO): NO